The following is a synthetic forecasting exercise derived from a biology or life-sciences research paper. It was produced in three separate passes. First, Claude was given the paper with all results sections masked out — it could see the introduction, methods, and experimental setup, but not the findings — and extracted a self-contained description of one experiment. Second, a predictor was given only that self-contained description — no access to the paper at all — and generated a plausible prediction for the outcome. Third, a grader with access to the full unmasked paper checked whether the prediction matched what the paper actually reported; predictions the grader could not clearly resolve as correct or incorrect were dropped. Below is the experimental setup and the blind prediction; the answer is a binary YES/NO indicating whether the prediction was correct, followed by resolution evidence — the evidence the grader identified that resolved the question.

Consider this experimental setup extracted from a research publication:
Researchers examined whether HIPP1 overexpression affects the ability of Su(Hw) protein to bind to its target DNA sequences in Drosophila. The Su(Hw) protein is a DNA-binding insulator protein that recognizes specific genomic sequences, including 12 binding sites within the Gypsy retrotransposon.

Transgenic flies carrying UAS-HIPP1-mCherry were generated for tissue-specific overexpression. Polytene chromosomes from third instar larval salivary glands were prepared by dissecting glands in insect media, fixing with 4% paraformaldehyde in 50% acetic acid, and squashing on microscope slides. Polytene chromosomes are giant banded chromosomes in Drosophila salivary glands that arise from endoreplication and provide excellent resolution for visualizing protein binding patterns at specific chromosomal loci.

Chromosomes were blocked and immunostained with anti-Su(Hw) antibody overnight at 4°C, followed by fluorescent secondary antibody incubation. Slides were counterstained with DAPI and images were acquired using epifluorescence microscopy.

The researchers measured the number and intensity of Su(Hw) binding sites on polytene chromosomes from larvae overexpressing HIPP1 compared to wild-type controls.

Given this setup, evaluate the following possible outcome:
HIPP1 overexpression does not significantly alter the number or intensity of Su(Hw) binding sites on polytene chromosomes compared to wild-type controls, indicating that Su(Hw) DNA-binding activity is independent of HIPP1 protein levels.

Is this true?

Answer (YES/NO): YES